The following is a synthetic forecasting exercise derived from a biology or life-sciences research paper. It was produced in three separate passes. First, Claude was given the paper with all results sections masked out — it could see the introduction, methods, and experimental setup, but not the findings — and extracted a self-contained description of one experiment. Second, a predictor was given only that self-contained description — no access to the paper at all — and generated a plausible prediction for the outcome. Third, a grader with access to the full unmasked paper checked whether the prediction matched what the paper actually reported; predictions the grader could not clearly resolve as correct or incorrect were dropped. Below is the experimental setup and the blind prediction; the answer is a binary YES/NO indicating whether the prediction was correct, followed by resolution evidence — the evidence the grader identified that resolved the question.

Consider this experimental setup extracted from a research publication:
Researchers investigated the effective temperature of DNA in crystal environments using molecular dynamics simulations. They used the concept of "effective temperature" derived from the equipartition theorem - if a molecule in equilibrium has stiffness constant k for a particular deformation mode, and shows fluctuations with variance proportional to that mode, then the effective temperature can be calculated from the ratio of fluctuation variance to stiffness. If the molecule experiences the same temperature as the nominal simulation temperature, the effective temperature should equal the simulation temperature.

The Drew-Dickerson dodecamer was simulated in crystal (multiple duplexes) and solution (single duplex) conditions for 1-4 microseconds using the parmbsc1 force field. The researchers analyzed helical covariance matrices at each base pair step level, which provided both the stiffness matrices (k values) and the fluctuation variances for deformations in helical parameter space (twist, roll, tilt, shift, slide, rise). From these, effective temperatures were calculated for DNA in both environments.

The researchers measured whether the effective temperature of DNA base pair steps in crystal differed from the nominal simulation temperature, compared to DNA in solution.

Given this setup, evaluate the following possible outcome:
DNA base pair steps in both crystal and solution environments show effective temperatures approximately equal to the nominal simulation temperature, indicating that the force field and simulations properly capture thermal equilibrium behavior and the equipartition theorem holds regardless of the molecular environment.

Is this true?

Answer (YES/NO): NO